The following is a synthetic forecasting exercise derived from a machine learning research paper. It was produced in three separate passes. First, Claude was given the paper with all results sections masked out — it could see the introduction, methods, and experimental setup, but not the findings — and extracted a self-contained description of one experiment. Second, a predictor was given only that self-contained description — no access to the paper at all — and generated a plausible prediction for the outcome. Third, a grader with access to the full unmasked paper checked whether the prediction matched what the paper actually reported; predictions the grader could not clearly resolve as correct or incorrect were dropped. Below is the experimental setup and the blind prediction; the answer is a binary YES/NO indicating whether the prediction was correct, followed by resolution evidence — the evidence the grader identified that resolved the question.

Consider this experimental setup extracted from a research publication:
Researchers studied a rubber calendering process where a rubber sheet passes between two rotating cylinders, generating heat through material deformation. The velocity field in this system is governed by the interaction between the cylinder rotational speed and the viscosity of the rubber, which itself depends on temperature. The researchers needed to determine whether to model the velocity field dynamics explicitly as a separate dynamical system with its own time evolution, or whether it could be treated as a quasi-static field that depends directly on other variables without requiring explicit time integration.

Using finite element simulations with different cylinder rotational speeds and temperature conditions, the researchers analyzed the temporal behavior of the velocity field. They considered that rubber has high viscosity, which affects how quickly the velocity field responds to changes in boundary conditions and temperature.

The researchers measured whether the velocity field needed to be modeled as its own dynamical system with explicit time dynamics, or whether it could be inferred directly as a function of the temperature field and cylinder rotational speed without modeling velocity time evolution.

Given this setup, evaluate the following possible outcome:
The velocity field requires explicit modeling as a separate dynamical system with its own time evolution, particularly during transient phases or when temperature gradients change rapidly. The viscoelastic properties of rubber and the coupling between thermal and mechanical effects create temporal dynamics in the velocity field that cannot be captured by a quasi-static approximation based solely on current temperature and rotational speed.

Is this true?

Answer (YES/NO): NO